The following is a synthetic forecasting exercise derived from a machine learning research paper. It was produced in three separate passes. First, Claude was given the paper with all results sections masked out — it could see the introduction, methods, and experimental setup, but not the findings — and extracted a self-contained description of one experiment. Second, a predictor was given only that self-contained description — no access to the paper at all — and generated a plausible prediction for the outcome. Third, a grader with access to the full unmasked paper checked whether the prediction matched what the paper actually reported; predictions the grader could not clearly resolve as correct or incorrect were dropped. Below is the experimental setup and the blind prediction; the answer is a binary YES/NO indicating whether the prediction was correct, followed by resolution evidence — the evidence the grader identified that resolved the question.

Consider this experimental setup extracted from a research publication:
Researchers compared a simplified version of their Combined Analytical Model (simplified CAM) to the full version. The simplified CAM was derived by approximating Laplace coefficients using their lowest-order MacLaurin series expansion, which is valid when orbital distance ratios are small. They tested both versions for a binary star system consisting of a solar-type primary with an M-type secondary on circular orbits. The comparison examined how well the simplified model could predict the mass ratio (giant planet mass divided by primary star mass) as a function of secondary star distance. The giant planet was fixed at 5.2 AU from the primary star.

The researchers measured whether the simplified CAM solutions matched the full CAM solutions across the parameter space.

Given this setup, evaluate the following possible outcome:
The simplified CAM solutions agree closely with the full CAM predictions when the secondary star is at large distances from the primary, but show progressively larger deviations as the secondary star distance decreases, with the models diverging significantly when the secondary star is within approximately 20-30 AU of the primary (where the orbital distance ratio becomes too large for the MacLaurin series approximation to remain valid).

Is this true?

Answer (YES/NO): NO